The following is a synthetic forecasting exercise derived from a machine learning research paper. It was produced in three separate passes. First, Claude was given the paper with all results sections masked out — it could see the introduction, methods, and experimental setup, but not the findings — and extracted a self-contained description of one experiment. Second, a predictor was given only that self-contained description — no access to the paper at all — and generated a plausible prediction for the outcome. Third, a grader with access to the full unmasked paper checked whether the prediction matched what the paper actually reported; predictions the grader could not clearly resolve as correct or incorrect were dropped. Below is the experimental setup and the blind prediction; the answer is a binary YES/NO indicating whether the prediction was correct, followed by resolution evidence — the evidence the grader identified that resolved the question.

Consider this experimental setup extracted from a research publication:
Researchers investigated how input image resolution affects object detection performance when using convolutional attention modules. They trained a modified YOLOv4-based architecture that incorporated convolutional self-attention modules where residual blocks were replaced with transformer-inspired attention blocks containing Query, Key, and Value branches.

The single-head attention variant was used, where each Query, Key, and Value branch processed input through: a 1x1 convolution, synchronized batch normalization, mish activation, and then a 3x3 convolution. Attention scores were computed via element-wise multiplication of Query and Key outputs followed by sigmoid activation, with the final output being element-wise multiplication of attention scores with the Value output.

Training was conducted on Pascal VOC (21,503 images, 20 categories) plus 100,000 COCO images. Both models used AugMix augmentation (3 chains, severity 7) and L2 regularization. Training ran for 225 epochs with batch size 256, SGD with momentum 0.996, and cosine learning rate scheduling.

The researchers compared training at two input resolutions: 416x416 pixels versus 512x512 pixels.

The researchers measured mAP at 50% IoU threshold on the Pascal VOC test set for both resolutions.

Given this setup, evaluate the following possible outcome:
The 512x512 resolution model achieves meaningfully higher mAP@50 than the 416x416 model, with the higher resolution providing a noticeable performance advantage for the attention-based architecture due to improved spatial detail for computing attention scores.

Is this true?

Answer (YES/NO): YES